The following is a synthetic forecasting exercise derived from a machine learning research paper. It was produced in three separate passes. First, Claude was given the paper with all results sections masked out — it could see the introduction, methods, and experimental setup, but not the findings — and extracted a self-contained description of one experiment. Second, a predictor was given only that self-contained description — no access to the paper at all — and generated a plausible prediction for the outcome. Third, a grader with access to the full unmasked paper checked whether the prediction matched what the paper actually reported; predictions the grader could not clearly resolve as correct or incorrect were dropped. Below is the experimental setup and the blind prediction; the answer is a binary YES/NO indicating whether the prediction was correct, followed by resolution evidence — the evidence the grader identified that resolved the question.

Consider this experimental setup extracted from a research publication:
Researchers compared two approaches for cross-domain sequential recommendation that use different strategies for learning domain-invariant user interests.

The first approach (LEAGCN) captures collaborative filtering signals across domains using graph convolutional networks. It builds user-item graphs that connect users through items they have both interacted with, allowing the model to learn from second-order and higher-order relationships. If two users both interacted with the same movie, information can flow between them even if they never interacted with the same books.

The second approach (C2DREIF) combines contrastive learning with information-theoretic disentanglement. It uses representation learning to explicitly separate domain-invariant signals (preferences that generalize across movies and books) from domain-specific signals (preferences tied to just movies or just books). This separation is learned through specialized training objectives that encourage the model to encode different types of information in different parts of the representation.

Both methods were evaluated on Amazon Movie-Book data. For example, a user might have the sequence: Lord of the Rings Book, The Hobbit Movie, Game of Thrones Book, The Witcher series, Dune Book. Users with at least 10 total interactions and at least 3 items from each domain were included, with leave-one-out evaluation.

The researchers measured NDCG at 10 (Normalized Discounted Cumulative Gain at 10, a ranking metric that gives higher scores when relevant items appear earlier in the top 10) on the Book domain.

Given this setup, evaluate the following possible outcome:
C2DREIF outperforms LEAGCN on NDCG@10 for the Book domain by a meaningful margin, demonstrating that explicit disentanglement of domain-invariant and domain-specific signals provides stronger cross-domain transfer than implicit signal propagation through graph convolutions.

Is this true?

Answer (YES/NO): YES